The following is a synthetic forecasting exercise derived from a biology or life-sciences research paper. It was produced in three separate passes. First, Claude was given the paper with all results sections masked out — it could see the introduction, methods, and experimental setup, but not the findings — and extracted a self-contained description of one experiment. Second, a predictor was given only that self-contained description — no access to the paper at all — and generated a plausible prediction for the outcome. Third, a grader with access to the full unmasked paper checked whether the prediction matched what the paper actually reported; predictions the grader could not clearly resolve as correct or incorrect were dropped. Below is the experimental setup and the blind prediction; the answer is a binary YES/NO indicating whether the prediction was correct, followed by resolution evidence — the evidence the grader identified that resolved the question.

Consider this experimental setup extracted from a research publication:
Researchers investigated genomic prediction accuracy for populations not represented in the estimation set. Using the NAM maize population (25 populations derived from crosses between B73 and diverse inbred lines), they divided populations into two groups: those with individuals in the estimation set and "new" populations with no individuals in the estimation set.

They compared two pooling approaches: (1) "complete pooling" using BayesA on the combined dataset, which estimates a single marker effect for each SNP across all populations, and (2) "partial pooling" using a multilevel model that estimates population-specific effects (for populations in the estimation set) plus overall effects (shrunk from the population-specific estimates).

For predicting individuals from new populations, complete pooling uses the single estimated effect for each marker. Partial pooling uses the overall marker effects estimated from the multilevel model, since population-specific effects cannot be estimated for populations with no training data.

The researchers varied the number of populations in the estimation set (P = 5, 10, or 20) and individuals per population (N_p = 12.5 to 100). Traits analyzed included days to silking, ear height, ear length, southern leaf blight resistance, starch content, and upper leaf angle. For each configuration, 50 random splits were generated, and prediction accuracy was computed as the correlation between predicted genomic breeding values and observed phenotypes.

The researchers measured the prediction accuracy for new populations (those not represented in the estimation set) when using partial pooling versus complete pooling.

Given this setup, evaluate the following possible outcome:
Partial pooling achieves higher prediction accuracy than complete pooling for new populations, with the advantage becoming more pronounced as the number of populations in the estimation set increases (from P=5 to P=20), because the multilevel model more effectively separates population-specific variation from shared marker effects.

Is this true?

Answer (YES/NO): NO